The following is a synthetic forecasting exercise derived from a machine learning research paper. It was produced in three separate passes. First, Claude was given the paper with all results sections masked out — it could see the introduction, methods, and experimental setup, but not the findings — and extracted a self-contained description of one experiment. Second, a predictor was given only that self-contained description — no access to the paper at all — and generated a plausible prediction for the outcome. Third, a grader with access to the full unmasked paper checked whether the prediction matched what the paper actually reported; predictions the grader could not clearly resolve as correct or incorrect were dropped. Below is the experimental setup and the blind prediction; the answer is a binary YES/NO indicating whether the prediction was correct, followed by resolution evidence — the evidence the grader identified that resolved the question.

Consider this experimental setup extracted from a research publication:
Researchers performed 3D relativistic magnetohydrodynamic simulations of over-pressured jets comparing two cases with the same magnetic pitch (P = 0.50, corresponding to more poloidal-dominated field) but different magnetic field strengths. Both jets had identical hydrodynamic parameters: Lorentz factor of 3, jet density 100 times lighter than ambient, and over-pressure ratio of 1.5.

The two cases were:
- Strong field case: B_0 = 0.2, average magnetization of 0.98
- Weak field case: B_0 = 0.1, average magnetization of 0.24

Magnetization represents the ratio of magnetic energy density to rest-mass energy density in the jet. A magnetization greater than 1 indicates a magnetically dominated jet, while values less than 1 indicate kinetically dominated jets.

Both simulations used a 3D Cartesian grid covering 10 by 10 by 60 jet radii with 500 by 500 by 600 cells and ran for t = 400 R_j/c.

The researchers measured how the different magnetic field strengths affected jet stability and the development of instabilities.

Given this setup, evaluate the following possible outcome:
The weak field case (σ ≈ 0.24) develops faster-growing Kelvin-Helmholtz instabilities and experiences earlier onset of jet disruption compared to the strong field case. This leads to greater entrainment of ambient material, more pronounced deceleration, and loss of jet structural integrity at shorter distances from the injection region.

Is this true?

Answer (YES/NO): NO